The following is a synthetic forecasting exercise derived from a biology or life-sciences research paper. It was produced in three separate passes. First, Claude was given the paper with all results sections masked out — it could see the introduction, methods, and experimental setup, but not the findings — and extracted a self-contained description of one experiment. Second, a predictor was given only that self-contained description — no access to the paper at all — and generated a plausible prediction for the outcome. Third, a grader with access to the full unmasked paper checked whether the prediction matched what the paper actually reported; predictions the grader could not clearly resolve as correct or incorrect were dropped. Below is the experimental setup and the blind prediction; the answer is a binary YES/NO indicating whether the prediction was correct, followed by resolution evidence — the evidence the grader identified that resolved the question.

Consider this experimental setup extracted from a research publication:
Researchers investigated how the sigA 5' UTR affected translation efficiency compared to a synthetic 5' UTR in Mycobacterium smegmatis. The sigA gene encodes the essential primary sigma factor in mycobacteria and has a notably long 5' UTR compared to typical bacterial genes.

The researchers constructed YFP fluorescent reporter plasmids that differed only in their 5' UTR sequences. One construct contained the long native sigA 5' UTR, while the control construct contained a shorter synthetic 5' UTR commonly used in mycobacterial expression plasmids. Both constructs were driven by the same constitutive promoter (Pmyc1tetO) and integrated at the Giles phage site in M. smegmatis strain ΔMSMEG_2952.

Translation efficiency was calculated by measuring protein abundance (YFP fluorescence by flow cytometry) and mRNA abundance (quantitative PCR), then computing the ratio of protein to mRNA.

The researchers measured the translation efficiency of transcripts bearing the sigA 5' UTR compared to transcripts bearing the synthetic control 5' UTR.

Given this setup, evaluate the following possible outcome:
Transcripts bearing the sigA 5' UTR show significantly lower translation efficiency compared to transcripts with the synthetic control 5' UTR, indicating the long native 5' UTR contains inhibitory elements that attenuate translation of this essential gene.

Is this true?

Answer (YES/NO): YES